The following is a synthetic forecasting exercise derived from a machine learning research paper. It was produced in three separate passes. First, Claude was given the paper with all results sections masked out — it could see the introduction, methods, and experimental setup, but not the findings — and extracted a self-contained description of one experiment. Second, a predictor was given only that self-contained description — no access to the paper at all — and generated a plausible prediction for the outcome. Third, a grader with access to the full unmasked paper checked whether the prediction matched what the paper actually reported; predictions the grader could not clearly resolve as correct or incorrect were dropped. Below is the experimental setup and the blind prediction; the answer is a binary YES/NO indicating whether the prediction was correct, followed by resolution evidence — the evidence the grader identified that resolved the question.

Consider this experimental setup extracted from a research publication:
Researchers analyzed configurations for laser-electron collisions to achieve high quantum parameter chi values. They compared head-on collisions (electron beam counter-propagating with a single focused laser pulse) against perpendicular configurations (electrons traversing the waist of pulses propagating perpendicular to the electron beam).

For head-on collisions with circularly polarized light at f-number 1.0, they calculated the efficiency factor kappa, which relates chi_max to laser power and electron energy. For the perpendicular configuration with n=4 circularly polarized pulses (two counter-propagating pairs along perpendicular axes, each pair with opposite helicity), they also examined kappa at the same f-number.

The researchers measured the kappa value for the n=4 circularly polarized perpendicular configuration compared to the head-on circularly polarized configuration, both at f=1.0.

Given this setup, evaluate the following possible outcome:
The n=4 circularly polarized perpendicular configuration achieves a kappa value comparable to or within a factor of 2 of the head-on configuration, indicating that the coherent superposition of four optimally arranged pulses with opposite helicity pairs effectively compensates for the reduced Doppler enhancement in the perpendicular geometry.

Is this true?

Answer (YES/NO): YES